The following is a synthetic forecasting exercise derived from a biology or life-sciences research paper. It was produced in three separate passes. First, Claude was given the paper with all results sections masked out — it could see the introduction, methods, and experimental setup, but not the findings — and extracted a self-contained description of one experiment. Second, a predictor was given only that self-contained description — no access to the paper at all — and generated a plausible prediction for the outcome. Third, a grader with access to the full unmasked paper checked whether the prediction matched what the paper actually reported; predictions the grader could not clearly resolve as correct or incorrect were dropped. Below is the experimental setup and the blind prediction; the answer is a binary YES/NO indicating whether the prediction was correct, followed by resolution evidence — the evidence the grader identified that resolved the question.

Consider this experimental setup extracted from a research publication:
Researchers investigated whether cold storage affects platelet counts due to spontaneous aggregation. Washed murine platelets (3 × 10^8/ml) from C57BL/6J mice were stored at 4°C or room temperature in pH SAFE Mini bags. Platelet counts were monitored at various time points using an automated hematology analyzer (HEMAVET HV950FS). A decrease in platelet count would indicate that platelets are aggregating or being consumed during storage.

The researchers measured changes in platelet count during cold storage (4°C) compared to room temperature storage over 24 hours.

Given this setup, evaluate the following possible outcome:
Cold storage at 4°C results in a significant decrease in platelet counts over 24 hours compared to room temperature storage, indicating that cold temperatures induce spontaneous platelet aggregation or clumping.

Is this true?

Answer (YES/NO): YES